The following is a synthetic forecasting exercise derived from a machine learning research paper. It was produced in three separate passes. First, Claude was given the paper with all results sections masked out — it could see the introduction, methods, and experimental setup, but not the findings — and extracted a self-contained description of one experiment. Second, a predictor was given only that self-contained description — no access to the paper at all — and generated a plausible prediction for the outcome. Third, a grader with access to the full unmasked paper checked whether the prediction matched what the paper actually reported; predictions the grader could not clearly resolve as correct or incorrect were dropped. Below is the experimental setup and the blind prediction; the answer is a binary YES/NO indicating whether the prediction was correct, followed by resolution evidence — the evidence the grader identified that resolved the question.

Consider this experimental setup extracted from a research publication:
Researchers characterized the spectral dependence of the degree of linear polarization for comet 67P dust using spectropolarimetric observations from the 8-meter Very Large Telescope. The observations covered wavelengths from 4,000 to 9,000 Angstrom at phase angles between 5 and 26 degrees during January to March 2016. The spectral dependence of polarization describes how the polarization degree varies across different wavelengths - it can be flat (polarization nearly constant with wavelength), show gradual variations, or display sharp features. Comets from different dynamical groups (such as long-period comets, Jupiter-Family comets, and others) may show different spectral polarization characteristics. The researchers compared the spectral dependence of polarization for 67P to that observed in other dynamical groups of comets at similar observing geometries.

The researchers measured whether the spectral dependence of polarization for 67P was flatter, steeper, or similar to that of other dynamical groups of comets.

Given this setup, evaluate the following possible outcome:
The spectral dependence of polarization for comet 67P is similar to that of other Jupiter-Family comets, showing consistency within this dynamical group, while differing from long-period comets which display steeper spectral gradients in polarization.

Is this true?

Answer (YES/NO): NO